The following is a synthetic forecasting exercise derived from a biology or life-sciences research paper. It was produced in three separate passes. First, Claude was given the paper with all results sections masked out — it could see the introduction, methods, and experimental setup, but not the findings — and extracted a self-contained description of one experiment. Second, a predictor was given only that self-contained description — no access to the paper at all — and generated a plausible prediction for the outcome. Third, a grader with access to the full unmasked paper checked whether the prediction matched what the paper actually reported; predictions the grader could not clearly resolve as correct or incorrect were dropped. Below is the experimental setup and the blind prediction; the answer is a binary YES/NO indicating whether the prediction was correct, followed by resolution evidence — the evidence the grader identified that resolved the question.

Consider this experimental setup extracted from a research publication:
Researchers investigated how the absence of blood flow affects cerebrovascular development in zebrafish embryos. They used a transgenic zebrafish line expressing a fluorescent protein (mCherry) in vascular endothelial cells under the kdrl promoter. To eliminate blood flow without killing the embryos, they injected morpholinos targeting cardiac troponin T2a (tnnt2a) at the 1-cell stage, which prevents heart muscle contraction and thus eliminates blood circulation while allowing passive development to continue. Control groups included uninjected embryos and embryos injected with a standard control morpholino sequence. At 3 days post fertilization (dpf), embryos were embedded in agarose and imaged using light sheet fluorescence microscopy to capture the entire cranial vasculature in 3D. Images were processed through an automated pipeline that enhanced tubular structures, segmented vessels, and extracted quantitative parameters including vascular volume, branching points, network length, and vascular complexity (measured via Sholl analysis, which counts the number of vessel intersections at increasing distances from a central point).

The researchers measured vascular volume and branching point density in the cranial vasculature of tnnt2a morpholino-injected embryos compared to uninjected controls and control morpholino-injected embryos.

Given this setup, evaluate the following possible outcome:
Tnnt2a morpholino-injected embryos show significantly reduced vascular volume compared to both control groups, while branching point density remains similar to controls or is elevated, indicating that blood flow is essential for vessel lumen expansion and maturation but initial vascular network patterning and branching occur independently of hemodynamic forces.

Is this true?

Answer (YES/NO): NO